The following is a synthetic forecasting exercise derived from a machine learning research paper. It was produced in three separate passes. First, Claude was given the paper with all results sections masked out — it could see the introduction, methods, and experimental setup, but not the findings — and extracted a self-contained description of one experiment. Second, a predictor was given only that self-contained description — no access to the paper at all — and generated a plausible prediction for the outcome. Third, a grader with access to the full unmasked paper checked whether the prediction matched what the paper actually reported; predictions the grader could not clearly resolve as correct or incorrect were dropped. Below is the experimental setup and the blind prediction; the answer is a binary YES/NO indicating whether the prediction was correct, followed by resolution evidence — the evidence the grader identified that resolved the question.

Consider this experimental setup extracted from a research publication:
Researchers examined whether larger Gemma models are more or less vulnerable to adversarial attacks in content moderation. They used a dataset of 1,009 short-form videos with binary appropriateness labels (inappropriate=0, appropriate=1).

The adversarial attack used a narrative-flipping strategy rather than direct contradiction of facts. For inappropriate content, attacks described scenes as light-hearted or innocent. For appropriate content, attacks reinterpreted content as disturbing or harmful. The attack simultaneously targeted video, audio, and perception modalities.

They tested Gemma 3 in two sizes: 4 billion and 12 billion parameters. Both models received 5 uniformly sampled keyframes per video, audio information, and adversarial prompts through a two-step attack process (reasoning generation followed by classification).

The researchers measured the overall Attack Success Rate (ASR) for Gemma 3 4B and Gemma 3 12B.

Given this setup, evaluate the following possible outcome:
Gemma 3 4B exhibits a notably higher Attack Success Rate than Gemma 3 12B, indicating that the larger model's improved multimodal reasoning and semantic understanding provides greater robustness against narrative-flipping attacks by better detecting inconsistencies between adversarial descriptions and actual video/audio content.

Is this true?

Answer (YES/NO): NO